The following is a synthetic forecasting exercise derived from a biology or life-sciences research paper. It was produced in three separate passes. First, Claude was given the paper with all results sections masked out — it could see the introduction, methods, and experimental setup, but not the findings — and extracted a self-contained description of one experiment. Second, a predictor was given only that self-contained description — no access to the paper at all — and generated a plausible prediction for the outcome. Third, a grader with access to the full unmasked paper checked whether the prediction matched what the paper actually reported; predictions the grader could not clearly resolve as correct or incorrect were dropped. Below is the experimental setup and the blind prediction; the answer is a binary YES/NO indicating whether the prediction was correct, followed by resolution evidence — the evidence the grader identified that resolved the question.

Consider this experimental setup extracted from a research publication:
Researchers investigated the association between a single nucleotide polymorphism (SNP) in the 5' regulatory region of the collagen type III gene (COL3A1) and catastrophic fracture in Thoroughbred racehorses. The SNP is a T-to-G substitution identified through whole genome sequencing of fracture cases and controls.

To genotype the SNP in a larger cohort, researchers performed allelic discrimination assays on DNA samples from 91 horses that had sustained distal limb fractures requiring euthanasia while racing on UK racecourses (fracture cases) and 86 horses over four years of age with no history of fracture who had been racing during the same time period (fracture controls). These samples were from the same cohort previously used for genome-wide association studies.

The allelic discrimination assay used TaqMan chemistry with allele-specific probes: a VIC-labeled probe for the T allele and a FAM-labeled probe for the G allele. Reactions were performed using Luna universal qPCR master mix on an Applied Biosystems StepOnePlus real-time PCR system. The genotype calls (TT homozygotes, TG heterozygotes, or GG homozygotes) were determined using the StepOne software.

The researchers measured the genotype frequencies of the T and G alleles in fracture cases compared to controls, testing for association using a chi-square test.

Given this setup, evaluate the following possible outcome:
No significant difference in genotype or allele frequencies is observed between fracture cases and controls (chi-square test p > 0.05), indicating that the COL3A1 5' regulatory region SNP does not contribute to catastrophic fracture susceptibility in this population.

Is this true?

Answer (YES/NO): NO